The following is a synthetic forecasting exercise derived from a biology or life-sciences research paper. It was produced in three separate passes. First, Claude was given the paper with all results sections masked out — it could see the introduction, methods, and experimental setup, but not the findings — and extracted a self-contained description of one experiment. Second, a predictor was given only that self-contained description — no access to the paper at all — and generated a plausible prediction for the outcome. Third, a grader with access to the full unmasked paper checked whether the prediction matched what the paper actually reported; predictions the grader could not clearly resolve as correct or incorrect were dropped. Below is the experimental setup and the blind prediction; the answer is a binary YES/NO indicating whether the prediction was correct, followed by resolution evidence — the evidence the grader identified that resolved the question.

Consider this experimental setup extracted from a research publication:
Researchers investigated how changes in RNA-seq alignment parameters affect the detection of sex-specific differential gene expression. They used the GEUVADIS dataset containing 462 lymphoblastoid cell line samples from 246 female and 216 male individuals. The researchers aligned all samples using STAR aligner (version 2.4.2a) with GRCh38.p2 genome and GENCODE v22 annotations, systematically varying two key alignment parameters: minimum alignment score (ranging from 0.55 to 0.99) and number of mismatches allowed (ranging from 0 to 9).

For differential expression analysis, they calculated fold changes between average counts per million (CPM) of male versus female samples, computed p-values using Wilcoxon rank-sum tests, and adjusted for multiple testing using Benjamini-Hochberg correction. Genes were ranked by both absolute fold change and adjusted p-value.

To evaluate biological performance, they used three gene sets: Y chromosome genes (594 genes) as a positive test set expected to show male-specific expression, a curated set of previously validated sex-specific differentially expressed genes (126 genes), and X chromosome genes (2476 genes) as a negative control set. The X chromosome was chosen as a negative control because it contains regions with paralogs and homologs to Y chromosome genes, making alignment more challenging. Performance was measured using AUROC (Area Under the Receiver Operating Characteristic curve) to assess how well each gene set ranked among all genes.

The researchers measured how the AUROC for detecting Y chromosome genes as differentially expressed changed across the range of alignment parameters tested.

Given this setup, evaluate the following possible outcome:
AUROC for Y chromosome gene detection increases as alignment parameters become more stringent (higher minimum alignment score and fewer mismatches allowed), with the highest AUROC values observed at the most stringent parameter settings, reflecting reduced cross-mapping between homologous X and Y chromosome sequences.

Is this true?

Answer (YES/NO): NO